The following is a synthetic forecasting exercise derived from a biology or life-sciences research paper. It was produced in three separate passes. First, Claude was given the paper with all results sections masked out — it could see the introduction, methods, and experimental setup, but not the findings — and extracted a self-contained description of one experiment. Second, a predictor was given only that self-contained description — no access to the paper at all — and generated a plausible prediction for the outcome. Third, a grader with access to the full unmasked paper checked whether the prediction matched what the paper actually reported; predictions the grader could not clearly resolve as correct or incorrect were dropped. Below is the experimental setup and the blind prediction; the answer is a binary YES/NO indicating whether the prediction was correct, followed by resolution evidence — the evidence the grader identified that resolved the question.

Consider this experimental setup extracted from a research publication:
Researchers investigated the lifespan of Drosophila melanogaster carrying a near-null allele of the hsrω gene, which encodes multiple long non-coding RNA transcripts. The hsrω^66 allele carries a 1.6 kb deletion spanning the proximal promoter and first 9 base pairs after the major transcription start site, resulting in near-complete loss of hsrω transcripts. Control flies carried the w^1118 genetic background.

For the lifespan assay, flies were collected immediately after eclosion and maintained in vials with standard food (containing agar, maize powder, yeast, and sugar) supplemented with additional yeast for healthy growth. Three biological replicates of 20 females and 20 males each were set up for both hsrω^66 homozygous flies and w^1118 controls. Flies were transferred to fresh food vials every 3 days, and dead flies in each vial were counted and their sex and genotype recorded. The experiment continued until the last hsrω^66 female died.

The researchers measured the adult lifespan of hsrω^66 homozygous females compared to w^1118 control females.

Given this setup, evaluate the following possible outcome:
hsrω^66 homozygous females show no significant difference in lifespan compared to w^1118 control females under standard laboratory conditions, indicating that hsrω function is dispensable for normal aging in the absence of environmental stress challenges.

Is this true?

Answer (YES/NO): NO